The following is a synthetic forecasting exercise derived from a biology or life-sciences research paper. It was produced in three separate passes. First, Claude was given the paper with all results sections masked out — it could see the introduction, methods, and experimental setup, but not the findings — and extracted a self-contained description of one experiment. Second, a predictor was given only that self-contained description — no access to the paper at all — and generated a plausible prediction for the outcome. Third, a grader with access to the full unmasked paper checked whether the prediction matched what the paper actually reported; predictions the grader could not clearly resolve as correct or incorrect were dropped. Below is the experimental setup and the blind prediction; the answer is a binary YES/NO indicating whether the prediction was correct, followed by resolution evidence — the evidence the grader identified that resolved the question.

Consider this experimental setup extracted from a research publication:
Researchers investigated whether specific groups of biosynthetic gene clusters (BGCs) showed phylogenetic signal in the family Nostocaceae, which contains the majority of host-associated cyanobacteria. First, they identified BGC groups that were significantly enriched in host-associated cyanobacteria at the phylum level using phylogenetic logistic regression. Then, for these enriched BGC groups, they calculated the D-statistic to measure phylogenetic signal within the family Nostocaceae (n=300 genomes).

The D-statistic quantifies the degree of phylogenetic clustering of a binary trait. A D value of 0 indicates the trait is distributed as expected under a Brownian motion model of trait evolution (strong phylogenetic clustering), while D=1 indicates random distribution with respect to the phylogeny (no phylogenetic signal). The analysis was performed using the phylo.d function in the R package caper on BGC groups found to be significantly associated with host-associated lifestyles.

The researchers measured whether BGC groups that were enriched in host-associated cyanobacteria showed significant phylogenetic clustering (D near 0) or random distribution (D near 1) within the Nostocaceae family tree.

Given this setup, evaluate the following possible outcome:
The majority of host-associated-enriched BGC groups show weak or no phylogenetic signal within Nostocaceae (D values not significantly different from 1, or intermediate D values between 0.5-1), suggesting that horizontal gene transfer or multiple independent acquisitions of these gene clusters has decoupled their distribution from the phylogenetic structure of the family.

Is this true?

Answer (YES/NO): NO